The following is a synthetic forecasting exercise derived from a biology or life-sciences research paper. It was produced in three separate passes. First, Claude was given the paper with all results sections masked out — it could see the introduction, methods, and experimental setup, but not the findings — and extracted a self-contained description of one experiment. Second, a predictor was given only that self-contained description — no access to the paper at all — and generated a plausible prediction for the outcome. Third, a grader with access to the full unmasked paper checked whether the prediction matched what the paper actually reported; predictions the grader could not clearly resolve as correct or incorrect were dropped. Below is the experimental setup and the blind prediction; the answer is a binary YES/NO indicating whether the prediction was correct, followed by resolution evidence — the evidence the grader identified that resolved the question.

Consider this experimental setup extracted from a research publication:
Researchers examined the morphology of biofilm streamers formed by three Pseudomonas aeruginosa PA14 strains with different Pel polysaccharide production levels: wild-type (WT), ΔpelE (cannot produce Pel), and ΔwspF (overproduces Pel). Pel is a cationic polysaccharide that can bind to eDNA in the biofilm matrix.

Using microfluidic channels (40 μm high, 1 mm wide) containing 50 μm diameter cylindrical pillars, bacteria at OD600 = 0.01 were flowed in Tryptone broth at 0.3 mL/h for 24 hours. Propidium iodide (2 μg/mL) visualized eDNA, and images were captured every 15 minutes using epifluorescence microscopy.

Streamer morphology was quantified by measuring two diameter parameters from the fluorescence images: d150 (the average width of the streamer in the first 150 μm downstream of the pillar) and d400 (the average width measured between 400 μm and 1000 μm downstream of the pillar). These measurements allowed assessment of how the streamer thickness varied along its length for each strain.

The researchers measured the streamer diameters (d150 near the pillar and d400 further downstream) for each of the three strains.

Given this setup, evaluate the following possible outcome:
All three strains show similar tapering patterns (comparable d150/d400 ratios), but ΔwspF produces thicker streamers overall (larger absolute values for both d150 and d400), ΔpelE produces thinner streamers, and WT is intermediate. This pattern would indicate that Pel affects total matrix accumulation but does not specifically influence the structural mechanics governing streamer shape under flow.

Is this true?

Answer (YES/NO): NO